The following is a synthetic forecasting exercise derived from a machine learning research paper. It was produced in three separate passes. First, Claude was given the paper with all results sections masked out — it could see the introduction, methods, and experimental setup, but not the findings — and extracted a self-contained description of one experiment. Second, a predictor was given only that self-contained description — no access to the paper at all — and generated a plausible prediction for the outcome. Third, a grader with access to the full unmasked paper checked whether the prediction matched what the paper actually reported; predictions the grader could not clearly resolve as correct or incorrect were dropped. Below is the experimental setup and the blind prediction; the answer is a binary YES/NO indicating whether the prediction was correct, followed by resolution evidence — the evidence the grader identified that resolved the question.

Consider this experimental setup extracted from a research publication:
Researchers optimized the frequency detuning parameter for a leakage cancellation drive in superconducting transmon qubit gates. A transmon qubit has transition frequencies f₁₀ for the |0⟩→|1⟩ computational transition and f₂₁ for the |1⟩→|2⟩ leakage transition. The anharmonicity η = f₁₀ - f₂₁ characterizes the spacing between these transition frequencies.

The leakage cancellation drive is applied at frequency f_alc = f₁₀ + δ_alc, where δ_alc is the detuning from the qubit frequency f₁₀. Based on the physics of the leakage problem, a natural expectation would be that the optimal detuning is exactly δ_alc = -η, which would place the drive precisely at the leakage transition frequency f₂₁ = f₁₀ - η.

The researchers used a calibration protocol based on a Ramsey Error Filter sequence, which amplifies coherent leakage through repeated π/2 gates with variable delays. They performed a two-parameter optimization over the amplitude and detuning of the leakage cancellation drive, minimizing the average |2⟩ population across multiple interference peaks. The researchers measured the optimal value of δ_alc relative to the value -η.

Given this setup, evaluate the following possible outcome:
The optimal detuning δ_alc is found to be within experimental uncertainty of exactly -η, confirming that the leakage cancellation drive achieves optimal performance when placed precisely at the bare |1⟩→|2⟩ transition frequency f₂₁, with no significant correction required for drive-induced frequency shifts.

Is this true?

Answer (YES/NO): NO